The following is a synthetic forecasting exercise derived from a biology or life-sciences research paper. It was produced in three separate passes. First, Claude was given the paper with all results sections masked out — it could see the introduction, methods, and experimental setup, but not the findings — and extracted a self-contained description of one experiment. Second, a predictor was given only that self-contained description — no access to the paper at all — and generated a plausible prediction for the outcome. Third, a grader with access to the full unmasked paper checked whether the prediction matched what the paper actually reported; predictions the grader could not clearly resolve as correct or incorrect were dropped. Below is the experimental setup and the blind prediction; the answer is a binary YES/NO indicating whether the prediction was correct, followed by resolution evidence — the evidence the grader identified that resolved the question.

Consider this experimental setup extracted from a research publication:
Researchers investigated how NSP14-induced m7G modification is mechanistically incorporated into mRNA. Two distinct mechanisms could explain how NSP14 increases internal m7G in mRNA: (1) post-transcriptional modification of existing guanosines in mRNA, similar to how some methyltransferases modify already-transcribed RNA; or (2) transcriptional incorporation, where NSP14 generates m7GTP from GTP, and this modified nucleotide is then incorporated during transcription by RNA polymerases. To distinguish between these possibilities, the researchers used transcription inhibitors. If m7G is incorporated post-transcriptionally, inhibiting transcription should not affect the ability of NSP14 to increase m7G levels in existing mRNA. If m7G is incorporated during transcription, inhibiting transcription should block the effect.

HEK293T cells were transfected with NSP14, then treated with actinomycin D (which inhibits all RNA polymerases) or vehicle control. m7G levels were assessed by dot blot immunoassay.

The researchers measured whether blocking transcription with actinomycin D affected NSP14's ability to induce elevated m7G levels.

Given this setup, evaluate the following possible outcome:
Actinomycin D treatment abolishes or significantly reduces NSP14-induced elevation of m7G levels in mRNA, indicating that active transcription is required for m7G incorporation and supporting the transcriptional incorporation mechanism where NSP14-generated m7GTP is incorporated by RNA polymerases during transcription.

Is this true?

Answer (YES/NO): YES